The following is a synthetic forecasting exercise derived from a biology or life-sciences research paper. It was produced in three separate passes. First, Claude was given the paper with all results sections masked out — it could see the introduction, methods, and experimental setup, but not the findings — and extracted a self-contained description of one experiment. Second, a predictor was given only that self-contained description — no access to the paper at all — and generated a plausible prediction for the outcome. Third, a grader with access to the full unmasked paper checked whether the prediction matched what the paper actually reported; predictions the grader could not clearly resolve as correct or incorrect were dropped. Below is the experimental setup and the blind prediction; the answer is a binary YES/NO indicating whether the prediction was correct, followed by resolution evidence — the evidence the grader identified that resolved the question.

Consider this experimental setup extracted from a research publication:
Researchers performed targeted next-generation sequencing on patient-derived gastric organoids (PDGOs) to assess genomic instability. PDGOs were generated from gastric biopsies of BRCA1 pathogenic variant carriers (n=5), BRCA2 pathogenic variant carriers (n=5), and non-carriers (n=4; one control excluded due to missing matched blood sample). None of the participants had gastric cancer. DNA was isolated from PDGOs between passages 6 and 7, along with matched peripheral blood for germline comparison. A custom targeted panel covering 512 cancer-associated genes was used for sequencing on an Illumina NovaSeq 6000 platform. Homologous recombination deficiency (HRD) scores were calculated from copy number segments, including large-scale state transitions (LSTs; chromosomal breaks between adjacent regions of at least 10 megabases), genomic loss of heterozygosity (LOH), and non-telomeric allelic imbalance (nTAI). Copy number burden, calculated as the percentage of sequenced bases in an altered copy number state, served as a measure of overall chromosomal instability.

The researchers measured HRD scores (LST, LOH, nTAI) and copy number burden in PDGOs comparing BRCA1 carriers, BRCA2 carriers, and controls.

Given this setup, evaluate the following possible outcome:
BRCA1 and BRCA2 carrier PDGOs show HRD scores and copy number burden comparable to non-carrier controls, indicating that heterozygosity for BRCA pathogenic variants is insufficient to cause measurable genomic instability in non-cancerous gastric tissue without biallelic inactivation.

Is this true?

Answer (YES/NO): YES